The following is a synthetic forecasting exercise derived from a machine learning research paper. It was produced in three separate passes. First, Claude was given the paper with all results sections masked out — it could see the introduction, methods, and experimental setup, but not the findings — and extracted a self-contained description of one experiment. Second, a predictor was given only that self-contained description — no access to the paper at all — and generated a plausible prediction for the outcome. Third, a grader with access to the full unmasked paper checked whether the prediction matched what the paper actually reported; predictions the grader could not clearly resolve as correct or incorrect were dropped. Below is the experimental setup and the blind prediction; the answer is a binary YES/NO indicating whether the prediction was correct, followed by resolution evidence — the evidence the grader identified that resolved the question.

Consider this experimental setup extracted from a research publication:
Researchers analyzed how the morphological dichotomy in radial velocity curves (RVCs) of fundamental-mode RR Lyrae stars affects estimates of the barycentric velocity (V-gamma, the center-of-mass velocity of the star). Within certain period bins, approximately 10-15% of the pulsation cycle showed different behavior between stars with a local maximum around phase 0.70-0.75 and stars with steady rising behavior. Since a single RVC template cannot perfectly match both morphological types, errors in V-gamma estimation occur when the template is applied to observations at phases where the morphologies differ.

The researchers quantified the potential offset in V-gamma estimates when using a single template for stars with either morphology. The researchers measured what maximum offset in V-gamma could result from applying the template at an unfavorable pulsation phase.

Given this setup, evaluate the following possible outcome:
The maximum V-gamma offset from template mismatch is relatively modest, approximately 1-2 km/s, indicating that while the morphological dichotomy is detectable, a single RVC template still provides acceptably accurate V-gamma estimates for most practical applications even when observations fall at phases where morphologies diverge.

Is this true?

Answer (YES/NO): NO